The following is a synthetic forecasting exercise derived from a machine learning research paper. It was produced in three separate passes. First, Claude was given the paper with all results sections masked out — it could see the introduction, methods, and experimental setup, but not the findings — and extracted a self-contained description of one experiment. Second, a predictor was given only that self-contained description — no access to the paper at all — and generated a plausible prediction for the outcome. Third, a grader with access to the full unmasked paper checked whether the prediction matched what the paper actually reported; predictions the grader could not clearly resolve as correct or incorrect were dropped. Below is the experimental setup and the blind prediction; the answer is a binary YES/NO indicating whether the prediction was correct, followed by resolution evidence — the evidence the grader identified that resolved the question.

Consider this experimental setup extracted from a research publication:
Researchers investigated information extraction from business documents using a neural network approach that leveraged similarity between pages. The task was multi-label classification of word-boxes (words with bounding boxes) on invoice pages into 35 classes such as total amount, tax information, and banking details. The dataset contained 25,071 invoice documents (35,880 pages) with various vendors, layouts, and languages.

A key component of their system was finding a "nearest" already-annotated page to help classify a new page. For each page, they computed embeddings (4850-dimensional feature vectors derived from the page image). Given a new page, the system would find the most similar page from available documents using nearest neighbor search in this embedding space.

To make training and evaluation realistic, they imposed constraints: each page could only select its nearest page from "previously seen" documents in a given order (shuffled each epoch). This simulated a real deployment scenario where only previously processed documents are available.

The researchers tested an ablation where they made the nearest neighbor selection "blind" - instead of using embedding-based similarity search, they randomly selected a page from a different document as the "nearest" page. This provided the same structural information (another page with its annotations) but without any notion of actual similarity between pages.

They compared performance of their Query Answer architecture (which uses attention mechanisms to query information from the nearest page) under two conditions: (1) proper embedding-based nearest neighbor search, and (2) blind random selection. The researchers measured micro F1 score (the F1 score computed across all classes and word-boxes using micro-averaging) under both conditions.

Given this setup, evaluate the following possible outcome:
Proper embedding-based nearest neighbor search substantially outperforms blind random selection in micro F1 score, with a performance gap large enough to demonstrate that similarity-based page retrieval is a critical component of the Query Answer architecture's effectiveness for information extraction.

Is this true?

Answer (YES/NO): YES